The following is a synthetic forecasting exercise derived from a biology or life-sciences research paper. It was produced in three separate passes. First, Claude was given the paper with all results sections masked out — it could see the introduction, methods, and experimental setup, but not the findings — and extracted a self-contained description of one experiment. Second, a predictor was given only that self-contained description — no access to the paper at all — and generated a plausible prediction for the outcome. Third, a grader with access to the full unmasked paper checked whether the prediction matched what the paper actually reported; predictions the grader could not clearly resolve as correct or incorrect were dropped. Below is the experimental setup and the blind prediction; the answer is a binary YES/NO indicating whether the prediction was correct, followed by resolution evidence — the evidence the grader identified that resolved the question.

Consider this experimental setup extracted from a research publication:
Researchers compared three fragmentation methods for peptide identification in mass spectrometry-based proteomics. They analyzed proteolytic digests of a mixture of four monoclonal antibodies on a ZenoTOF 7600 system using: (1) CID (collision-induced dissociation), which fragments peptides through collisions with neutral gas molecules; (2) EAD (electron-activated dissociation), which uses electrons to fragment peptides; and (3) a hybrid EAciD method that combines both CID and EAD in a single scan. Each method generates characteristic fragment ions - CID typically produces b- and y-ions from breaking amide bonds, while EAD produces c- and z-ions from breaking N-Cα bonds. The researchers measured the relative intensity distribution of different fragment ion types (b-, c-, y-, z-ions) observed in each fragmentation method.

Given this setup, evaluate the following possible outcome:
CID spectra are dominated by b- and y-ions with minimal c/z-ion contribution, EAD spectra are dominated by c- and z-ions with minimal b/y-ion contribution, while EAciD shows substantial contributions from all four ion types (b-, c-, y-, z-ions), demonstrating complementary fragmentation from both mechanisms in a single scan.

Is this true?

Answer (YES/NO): YES